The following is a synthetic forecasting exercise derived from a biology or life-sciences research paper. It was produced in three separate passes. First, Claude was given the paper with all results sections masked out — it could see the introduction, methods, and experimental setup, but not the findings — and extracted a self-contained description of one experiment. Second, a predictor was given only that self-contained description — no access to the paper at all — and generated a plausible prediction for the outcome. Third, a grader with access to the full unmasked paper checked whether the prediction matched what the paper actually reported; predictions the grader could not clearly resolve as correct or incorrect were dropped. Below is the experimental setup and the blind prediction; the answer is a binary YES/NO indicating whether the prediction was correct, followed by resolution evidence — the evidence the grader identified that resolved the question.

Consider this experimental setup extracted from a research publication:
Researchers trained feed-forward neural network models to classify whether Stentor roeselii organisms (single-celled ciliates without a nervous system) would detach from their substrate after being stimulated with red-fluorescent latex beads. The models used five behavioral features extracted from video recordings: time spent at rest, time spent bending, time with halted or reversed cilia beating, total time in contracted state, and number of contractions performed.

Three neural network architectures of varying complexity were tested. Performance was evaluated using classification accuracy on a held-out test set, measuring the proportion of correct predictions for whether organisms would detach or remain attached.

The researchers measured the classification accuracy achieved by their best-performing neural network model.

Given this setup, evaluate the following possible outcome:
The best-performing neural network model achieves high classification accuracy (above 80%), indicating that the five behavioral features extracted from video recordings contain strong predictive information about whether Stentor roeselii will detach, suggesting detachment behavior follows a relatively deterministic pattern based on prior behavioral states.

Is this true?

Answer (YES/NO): NO